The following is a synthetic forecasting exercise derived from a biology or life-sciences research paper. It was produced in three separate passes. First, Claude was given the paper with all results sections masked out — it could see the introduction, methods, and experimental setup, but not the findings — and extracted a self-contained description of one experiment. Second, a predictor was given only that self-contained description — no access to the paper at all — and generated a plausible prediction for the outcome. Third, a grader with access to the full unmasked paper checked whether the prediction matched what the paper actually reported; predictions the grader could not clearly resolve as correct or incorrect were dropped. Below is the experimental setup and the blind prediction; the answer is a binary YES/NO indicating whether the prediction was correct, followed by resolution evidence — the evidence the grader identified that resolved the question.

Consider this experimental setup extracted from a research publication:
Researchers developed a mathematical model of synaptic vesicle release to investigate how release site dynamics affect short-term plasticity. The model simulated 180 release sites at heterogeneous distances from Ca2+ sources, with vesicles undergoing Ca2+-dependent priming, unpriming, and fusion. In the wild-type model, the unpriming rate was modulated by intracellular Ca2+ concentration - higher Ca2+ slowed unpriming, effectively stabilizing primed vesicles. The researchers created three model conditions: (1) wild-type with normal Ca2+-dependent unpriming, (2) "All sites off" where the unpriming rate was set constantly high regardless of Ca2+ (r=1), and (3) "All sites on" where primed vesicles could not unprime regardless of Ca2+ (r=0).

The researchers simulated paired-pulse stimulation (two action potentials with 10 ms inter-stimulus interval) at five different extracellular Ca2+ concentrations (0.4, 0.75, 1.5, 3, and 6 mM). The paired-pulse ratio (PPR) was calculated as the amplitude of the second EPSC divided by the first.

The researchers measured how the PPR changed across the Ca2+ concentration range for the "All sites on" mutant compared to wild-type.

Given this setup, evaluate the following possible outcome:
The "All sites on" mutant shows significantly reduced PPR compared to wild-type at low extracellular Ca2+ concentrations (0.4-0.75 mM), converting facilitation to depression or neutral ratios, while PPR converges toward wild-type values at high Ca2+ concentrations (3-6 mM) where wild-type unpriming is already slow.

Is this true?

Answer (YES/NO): YES